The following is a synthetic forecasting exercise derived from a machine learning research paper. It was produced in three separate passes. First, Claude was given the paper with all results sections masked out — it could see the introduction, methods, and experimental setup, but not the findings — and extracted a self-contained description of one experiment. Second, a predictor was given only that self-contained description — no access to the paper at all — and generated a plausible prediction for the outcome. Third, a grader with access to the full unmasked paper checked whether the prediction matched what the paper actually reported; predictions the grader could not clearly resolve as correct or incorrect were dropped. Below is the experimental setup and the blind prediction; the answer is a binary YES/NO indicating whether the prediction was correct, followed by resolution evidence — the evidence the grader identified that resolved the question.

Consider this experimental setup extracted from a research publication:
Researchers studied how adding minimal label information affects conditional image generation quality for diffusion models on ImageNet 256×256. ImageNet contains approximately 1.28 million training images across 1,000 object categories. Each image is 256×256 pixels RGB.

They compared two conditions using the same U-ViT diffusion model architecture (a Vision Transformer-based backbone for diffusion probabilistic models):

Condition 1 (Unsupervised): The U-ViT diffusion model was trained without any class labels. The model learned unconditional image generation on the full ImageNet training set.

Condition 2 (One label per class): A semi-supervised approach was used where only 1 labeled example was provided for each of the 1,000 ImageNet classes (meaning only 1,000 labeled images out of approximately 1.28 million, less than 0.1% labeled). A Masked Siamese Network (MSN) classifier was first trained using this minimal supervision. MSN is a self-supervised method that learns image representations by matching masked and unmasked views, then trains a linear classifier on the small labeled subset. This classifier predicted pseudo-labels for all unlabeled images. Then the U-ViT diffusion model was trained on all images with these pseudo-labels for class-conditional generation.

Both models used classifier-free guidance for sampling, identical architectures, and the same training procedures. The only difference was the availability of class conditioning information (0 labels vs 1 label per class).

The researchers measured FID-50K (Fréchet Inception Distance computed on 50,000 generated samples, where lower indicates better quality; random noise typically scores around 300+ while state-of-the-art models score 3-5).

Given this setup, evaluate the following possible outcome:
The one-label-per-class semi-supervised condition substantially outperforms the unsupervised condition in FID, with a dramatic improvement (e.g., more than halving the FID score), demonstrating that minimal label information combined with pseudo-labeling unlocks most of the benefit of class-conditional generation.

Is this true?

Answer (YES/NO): YES